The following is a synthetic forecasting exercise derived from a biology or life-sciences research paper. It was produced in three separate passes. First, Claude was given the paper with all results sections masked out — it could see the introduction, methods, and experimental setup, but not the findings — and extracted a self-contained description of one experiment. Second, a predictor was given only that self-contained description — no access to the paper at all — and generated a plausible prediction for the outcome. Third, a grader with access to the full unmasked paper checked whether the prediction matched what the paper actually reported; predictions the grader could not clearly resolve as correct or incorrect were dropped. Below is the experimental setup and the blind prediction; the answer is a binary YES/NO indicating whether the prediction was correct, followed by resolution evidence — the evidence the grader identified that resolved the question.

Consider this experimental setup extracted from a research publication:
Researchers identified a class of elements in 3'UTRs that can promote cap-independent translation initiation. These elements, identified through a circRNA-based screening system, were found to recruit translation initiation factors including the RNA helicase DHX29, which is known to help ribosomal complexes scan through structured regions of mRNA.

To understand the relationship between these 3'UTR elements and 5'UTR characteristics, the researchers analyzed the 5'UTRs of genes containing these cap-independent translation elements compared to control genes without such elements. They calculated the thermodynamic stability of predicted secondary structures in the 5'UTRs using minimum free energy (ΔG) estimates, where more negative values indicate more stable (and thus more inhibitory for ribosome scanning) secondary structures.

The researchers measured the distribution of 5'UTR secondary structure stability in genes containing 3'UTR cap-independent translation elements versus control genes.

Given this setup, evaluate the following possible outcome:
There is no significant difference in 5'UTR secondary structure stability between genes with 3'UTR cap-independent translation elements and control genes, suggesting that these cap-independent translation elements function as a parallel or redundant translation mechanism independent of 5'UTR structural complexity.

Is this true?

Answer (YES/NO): NO